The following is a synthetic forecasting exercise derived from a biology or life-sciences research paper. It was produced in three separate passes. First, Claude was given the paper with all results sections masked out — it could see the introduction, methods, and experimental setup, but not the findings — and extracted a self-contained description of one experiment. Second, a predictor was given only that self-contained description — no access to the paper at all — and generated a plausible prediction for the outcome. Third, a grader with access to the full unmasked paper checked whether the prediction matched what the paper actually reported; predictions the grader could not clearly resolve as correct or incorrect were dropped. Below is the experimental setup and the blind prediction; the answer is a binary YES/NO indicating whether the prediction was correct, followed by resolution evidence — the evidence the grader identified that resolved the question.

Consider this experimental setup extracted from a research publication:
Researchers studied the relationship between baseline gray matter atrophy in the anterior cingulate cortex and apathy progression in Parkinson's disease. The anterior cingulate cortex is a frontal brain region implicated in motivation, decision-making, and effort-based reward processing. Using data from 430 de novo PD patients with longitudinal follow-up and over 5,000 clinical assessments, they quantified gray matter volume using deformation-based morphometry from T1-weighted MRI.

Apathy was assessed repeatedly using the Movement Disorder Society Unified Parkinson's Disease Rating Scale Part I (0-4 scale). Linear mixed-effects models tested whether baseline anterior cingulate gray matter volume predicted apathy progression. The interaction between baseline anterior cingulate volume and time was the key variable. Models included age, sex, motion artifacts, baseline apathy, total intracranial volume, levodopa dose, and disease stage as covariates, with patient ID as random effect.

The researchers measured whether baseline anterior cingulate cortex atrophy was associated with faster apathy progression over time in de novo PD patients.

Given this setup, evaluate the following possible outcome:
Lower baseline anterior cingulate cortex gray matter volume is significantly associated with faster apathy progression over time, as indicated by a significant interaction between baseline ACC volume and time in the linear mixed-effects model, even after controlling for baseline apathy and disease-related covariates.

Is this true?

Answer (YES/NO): NO